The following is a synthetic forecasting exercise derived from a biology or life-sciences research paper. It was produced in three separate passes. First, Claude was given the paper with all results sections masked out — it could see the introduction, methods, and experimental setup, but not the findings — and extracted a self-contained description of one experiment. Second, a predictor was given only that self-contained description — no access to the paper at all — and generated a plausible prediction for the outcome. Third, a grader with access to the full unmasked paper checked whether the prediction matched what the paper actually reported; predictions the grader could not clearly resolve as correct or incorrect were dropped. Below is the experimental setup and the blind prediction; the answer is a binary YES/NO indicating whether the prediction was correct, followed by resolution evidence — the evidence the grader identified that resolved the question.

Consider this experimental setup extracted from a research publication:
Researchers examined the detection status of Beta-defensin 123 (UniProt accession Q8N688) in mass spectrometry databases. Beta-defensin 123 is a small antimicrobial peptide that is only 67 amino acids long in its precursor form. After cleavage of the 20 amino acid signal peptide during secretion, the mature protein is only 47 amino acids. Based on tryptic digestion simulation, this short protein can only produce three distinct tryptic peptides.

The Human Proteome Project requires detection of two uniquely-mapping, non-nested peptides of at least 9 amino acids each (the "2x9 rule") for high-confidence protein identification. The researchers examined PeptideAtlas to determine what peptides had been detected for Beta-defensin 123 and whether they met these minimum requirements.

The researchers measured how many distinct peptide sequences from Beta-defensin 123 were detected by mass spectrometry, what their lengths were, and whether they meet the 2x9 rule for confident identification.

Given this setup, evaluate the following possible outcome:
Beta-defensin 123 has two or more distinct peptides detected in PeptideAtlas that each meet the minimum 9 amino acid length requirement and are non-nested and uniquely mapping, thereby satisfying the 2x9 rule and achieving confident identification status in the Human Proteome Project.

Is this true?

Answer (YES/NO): NO